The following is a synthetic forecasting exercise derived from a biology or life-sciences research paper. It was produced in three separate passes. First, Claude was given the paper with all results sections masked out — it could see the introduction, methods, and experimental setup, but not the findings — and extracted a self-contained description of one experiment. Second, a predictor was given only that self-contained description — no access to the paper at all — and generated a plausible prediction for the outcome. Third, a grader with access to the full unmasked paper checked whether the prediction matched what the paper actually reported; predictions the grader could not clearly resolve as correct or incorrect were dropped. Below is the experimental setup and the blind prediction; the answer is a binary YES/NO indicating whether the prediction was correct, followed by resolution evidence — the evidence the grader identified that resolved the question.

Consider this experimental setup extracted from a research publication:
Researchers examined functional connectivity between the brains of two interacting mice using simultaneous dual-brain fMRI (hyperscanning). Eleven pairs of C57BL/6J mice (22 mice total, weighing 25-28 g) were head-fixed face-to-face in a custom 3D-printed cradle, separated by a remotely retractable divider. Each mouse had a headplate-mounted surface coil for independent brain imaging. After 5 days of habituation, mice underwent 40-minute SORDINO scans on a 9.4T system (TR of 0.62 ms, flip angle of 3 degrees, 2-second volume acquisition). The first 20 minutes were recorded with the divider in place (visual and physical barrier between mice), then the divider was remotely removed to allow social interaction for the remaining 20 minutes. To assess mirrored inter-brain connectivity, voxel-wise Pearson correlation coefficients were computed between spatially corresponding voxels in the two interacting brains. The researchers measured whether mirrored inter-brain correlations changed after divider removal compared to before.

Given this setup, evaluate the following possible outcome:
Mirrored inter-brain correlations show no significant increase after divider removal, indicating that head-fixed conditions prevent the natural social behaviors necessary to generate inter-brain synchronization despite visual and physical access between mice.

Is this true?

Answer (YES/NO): NO